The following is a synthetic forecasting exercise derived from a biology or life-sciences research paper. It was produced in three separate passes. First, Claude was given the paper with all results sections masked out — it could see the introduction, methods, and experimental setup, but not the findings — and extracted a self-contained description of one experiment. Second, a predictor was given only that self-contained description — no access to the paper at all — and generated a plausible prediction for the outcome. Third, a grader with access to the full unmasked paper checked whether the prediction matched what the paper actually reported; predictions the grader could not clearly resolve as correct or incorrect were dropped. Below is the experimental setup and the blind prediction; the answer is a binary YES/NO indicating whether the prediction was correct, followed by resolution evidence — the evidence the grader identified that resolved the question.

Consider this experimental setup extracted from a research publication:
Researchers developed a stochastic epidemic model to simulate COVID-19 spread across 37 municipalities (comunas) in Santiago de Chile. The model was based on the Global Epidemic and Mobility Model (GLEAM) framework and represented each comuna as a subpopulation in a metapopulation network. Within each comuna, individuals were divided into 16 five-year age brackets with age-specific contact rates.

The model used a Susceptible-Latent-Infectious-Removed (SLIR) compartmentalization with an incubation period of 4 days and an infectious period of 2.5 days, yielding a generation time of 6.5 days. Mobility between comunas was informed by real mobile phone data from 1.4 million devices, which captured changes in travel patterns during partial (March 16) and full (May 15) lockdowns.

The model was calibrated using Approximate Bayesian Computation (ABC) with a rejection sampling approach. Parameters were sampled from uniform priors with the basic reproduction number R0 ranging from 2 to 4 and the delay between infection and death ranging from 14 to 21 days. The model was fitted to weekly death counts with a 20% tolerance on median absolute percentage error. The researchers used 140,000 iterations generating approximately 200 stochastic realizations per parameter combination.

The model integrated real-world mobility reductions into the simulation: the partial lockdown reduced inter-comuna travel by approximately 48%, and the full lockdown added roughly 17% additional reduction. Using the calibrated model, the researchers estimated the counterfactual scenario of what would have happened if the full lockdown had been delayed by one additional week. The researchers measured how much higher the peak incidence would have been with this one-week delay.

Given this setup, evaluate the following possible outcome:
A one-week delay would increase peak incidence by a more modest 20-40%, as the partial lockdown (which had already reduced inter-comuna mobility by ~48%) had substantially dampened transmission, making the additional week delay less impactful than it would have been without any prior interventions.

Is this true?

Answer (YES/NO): NO